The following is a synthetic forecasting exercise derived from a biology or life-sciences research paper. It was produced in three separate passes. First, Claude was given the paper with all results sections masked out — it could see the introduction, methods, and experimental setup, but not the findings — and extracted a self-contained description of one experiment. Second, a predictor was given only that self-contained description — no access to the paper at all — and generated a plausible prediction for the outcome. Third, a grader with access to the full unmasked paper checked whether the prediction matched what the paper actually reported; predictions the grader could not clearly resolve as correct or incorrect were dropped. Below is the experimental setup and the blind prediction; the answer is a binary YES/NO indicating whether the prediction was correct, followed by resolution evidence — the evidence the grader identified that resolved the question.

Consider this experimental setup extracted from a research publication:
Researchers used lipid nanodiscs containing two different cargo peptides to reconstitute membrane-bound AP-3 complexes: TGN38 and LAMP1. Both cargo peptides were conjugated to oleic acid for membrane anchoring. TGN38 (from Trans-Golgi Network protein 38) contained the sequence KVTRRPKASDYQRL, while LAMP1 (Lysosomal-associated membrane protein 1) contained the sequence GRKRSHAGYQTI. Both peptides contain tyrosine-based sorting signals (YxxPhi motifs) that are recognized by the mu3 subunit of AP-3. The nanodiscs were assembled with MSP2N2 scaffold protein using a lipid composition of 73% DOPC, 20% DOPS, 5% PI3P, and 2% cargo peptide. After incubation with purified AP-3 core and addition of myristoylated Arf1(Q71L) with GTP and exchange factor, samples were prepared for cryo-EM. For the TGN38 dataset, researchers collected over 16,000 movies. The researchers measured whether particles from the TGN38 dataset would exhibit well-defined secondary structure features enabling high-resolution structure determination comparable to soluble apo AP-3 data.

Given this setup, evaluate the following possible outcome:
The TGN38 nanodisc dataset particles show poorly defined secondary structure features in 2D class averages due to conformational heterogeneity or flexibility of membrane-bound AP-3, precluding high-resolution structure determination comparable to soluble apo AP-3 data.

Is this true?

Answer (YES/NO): YES